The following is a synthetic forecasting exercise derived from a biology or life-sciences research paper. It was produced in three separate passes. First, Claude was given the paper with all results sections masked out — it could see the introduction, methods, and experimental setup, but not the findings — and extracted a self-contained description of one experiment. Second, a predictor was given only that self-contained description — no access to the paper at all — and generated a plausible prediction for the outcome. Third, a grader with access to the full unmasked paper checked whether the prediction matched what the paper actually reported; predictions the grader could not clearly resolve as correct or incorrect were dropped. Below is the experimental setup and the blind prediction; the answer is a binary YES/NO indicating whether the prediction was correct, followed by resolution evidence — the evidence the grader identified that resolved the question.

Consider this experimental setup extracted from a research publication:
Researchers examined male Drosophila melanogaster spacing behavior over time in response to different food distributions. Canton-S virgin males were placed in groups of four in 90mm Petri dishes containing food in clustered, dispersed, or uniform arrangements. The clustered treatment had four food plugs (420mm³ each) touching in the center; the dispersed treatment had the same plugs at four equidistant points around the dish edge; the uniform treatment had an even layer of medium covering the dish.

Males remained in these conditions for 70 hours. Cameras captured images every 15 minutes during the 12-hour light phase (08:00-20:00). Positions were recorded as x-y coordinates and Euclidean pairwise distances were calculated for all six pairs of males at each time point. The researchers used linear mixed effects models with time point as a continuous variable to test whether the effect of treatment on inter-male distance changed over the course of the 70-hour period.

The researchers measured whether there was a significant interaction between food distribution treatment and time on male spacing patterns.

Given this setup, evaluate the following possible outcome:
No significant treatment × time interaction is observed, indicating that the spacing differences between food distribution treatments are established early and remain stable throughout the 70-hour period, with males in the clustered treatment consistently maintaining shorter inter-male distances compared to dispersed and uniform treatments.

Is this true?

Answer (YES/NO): NO